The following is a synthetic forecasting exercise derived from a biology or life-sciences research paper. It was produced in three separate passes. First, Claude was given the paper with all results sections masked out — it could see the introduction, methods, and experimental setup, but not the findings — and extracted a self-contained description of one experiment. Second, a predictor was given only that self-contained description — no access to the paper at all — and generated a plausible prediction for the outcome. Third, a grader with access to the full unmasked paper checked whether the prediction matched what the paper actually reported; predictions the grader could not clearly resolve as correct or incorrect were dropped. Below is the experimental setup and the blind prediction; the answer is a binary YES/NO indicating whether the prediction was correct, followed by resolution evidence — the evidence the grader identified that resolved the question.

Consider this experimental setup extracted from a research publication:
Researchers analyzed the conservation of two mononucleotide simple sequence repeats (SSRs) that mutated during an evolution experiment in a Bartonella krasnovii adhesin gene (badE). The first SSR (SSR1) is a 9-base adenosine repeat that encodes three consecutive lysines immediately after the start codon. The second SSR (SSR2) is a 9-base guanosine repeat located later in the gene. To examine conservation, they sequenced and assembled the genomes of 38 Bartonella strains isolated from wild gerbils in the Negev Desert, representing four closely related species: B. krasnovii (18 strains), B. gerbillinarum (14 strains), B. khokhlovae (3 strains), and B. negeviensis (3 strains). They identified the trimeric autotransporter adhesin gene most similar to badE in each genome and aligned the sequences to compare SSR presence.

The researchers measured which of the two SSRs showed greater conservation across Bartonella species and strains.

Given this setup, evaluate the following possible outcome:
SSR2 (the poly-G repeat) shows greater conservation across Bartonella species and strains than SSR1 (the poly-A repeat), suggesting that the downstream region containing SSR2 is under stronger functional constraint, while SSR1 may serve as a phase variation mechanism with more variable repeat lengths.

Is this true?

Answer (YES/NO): NO